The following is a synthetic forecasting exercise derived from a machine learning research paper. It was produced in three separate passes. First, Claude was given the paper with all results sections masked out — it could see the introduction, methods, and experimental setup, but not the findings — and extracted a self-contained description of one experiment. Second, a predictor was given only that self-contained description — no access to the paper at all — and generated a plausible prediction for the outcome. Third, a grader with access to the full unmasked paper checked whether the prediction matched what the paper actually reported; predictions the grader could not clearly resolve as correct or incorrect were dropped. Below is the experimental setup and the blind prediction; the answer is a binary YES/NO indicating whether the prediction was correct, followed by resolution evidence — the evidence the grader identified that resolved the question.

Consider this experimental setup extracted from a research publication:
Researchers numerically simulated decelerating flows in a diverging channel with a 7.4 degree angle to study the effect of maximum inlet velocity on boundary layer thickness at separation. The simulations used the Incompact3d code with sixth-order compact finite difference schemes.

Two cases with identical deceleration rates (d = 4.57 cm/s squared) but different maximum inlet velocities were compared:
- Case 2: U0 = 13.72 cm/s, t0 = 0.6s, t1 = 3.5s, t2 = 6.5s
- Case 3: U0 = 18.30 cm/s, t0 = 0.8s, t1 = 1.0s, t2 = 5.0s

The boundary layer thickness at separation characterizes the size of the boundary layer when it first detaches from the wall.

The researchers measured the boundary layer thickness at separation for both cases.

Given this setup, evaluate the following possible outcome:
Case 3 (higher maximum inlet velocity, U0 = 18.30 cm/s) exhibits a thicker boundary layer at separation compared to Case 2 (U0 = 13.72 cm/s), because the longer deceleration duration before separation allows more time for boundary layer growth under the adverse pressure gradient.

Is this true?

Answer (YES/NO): NO